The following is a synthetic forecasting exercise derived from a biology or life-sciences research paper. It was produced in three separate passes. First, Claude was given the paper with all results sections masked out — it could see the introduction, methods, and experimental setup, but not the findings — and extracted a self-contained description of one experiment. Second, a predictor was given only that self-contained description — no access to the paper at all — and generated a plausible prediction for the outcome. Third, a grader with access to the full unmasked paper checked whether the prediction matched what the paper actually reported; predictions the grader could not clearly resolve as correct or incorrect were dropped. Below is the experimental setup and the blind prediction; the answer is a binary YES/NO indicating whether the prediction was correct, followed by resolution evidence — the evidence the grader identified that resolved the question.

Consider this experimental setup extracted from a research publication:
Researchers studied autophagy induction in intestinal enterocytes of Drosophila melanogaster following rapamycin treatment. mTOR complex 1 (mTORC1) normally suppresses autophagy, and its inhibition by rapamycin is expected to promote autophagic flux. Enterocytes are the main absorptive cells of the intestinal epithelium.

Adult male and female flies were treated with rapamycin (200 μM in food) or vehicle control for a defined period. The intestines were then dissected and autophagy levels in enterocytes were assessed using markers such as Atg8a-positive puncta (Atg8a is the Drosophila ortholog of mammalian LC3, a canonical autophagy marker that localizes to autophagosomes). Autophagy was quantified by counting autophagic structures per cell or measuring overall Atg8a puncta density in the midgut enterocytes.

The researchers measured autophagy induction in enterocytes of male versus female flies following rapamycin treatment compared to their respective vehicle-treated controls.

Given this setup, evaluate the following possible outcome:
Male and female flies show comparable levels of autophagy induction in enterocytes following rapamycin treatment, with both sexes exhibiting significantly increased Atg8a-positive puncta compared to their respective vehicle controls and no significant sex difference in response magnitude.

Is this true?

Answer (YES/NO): NO